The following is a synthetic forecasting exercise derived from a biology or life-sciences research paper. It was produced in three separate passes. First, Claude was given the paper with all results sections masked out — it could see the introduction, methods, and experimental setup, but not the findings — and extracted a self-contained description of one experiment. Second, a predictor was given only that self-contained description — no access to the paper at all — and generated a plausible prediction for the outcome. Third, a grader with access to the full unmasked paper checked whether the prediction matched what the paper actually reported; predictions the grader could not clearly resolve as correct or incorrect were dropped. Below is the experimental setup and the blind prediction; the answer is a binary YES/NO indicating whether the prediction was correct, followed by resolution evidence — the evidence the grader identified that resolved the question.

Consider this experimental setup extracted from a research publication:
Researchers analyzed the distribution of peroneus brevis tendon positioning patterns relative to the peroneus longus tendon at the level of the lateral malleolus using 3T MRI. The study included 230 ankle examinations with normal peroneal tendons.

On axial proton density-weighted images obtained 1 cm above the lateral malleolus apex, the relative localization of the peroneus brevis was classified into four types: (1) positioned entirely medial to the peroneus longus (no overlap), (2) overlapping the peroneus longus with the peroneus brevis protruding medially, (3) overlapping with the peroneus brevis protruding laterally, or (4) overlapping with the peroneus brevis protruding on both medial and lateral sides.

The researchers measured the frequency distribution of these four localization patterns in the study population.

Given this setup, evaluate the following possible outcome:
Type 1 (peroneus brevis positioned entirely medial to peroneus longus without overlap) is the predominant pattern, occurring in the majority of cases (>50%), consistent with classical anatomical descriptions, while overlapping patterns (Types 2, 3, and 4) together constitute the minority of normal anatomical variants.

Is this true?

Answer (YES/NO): NO